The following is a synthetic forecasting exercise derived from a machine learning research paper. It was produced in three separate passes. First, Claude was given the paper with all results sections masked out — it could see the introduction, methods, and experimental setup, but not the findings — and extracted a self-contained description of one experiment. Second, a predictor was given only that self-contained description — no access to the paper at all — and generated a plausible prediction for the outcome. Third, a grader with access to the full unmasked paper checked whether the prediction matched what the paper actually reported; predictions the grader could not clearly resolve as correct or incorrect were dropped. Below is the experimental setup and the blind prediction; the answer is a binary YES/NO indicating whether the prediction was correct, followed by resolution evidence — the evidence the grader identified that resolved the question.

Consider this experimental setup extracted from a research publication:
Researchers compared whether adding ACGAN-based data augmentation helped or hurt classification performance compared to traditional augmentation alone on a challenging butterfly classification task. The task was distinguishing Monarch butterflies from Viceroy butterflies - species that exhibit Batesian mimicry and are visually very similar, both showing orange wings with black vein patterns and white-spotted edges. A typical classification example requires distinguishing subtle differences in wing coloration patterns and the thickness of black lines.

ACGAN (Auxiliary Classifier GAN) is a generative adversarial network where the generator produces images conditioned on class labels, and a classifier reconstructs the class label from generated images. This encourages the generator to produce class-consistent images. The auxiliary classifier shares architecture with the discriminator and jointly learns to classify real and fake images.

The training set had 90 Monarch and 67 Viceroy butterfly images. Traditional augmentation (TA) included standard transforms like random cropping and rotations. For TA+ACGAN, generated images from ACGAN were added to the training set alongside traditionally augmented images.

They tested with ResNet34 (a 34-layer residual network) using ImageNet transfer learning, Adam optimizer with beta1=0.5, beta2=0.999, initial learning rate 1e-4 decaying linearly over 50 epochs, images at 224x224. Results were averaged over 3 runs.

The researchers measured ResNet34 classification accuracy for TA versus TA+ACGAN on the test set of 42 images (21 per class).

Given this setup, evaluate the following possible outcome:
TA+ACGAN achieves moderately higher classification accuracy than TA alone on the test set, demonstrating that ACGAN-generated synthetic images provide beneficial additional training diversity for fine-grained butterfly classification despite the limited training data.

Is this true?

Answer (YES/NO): NO